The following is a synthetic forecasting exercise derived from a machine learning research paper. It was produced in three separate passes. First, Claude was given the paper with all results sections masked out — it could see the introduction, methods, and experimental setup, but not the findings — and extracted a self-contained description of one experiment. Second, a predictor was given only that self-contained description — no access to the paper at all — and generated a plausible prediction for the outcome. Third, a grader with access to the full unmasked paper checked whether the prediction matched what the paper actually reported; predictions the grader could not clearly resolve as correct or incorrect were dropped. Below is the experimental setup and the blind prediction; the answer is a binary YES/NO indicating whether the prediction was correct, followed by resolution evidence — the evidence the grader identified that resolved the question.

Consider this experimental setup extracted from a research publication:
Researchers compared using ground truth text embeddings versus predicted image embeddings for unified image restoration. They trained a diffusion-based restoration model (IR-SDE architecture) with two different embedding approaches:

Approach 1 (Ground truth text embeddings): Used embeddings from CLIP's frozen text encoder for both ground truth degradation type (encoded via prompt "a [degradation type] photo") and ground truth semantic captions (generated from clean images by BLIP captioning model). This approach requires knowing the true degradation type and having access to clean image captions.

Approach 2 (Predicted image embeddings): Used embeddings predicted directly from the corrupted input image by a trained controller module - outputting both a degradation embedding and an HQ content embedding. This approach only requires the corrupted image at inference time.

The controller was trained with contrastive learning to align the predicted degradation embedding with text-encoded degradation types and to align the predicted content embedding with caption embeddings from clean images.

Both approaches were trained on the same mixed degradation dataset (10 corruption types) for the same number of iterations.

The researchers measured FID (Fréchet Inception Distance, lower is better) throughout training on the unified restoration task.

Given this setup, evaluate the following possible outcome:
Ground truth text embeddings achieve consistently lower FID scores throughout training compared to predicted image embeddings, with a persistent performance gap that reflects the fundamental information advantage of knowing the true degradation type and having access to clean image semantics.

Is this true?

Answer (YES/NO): NO